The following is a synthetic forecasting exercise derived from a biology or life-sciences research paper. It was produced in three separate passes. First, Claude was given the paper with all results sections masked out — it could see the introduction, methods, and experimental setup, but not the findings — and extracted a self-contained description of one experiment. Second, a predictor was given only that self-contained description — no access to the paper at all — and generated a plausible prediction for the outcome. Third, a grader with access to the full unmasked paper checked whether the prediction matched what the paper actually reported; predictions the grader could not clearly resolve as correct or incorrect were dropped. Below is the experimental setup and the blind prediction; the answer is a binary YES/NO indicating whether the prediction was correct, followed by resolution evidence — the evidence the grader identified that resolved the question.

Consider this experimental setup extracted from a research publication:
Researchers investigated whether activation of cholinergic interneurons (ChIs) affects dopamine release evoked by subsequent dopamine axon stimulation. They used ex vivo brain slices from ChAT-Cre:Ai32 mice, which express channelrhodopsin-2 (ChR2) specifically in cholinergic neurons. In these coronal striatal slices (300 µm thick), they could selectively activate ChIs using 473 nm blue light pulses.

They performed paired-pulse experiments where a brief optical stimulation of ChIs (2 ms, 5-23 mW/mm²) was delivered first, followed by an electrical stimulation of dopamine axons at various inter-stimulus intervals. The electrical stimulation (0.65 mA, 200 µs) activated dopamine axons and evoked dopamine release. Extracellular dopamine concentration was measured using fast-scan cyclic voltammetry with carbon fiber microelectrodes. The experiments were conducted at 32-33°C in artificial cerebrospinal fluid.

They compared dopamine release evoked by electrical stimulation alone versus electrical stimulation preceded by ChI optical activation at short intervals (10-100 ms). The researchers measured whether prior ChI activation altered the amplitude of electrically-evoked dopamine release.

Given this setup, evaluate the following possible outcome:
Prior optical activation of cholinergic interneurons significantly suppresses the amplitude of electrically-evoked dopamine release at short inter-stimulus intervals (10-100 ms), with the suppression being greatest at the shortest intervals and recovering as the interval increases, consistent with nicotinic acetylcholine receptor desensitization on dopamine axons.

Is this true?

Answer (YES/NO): NO